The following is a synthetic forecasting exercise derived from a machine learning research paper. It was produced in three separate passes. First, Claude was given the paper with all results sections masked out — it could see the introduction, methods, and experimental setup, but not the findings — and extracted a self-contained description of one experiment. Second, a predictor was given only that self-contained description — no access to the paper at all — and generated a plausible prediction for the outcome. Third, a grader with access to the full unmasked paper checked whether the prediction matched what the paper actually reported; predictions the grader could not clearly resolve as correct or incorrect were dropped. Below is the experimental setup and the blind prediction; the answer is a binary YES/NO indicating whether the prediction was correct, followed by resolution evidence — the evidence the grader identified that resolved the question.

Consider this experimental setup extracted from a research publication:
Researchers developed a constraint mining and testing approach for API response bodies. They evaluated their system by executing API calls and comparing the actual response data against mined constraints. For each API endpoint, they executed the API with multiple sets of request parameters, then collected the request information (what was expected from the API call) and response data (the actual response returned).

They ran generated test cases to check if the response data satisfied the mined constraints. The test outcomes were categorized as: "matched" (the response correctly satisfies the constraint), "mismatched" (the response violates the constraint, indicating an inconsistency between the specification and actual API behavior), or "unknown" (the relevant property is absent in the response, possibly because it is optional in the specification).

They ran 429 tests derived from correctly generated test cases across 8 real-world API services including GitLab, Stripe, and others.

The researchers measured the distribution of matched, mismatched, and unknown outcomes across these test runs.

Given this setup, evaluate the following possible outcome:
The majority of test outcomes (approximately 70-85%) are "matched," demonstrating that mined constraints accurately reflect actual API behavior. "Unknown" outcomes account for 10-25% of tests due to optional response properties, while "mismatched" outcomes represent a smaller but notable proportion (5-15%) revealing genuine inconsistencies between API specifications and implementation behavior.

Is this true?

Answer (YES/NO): NO